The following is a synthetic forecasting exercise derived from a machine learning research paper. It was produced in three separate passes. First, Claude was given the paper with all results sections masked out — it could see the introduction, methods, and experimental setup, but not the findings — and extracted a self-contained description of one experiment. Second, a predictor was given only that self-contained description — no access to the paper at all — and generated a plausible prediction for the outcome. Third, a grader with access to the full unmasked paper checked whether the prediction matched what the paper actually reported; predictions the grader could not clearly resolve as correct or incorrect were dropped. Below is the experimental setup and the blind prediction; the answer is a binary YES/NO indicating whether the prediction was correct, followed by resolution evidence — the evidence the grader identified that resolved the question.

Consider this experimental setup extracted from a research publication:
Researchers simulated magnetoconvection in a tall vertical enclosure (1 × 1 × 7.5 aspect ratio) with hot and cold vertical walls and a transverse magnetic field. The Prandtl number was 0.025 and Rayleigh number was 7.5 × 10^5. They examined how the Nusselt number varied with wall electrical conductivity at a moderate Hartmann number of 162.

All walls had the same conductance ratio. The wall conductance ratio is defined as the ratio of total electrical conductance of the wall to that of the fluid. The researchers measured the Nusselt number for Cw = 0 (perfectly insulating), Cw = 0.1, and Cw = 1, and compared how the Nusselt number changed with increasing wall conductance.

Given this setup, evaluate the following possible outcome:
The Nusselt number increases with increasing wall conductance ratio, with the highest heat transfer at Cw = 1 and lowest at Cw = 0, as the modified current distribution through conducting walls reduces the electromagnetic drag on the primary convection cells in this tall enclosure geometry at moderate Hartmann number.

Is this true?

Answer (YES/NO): NO